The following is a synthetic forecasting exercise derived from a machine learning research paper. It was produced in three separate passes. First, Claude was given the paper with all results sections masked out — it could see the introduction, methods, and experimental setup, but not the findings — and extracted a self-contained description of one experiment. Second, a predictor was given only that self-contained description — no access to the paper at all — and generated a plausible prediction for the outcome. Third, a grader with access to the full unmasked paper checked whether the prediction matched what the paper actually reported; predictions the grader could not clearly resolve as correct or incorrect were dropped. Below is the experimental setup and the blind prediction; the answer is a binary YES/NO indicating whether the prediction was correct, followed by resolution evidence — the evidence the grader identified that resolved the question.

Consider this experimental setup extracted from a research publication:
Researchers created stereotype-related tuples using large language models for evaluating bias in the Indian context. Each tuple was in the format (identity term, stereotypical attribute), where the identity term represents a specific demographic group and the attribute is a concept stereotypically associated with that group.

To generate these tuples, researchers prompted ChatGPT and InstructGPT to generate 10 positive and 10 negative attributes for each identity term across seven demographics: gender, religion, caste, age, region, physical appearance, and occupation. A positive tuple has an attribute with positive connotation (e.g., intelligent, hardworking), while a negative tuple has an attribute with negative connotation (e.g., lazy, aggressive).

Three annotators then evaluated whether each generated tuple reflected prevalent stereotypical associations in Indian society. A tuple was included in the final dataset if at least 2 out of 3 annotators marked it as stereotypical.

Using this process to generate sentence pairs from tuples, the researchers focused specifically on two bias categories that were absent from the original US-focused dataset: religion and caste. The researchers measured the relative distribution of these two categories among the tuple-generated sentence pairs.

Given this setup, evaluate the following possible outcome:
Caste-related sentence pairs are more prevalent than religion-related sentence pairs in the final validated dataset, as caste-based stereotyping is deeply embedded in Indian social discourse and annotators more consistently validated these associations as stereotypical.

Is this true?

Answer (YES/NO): NO